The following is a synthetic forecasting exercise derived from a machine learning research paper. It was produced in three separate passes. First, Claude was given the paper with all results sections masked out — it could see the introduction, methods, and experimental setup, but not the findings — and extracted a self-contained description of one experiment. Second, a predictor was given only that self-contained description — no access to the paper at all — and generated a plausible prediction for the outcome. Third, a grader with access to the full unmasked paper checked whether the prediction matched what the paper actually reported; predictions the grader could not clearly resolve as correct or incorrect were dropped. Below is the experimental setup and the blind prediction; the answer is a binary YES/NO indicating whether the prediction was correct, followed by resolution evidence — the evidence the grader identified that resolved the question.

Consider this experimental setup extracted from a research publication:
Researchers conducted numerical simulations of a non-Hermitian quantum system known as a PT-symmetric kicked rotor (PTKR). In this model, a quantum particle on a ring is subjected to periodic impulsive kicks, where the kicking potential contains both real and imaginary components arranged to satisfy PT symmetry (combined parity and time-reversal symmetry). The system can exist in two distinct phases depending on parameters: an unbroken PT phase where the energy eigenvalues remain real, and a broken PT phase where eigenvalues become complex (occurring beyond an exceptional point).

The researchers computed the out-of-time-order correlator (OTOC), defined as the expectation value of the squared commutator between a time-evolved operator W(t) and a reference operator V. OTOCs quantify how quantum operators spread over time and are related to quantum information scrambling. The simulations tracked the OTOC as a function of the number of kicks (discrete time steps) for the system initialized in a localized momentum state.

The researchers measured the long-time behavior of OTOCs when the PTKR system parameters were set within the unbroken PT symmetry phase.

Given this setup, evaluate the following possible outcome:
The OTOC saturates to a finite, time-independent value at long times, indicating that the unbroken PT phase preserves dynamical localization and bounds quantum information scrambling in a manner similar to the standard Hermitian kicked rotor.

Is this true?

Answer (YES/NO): YES